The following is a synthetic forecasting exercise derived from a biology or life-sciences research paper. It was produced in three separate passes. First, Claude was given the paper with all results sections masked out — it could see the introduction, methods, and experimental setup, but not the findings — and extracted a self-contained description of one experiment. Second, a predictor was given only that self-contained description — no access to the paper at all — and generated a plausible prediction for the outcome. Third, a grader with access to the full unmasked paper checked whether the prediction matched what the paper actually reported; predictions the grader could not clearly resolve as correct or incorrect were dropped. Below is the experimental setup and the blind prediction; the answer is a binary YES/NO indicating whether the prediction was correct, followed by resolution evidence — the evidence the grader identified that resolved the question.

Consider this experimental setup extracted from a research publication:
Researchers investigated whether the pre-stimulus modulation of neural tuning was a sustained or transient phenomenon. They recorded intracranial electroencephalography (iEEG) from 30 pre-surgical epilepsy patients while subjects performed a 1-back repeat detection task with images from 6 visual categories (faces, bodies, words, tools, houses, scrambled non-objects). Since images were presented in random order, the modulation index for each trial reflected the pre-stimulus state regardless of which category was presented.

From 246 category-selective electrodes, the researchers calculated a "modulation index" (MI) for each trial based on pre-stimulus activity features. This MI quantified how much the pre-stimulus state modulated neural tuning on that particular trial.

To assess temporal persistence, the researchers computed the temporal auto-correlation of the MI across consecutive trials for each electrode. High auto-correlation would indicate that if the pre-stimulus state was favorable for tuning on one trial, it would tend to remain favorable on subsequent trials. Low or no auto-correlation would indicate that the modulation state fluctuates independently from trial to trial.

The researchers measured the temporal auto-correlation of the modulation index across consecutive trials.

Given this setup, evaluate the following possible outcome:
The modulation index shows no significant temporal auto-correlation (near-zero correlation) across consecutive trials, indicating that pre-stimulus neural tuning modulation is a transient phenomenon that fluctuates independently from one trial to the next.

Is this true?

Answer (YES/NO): NO